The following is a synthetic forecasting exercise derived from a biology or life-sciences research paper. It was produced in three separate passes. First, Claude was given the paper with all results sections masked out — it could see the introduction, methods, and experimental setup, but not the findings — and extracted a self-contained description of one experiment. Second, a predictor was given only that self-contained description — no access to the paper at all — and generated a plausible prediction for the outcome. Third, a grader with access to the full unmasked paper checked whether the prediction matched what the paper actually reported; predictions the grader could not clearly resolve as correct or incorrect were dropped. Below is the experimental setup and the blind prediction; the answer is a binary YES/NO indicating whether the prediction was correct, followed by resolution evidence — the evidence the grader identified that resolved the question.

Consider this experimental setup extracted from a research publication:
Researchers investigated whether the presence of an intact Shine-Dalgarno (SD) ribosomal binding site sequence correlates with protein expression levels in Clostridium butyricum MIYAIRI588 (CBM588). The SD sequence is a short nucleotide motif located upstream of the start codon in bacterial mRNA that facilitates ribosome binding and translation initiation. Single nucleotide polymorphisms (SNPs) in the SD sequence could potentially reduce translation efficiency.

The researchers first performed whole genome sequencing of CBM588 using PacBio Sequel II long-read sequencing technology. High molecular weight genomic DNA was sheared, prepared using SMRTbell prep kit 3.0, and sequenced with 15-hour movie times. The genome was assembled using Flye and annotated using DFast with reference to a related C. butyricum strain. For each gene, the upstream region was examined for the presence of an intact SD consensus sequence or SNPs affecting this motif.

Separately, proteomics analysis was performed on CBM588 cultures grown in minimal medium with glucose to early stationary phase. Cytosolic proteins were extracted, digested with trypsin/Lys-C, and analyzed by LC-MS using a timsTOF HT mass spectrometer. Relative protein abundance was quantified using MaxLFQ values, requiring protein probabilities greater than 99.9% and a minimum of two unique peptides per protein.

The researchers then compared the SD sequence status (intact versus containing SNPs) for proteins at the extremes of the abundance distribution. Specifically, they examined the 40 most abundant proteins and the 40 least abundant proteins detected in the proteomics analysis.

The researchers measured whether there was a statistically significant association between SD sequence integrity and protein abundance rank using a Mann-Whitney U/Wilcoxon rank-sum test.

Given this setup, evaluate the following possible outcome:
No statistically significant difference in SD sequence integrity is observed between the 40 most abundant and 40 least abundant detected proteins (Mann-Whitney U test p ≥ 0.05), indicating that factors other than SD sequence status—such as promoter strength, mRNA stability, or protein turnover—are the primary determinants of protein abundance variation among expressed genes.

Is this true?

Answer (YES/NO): NO